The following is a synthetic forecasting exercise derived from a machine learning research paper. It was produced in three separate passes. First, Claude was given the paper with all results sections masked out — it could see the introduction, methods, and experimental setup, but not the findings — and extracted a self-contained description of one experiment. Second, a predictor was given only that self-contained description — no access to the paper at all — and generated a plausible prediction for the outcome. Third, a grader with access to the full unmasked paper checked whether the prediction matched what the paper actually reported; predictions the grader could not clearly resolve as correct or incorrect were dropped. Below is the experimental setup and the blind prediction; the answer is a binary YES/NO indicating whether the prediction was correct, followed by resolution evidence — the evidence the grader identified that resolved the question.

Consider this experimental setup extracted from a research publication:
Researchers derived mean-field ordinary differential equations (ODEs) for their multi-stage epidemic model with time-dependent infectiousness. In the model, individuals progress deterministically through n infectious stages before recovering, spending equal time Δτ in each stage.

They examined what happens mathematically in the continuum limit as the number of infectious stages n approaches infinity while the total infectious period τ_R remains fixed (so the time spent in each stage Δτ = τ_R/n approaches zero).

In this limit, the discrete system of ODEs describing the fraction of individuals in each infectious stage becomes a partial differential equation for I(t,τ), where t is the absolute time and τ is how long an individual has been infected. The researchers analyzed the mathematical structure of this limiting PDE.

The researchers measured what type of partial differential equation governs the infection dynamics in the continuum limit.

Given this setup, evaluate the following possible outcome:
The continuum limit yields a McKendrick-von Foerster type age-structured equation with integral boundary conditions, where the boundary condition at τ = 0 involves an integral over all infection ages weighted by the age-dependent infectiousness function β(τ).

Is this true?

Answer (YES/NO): YES